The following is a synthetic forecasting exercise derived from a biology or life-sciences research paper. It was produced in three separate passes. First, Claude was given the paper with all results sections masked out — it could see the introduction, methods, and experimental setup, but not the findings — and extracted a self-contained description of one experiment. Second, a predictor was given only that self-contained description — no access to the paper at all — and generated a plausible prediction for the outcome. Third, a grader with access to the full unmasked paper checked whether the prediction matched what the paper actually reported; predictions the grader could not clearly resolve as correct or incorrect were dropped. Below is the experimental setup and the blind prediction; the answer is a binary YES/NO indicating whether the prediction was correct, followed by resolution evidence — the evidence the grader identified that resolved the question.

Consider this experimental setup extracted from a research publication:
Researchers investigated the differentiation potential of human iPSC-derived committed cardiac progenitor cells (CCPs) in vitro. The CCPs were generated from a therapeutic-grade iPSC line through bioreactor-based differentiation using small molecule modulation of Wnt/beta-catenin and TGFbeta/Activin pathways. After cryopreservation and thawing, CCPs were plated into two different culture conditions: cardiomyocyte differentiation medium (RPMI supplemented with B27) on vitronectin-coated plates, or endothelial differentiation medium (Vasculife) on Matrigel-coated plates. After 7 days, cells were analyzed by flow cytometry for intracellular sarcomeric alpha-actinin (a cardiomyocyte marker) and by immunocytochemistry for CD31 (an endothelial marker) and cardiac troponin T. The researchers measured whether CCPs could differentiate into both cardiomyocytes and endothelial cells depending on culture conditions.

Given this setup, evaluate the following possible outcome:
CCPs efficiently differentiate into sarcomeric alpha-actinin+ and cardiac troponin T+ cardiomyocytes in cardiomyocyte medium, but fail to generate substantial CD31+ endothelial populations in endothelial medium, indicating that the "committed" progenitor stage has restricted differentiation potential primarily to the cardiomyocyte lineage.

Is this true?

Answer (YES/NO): NO